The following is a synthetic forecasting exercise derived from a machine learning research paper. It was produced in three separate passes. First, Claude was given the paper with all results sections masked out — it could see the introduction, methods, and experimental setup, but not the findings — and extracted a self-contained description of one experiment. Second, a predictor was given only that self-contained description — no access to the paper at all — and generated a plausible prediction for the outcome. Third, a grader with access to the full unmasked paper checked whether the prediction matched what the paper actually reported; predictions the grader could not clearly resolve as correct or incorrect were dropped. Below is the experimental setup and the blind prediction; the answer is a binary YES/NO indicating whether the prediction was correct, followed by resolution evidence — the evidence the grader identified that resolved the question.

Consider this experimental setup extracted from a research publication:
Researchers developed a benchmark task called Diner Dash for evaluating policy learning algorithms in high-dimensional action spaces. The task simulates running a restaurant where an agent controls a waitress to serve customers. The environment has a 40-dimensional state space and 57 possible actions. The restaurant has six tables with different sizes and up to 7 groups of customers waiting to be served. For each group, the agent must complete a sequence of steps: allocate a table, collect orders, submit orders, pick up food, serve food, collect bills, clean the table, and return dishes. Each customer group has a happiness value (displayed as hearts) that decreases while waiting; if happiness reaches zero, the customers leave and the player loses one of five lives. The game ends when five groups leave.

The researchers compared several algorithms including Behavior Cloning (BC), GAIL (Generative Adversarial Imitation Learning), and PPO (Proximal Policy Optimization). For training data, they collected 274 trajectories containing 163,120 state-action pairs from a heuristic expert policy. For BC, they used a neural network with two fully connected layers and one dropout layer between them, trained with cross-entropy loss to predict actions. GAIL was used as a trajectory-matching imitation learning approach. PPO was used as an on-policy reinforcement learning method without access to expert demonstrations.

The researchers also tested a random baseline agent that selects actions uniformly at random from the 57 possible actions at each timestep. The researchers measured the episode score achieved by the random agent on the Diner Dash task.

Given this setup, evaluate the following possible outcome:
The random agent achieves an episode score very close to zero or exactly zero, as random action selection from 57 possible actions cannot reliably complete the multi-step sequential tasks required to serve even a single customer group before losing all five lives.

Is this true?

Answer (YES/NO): NO